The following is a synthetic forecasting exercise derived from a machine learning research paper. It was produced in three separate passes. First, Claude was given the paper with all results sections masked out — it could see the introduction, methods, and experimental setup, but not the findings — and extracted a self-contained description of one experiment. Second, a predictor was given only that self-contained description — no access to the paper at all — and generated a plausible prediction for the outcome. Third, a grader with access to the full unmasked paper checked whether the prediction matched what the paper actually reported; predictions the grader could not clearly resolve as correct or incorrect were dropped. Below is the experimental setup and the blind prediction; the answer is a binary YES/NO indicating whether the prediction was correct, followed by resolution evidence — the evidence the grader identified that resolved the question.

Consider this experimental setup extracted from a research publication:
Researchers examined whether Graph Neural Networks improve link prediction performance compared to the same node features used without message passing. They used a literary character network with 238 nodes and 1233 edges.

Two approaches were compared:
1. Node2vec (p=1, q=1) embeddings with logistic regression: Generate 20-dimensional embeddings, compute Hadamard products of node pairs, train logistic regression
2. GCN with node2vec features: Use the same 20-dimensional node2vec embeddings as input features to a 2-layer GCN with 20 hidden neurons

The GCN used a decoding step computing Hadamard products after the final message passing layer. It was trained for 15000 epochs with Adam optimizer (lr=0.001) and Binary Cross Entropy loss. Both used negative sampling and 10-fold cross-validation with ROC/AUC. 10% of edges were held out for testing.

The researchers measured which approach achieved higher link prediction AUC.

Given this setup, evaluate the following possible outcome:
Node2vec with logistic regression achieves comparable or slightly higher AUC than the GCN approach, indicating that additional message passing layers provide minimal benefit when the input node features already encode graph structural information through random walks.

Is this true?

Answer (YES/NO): NO